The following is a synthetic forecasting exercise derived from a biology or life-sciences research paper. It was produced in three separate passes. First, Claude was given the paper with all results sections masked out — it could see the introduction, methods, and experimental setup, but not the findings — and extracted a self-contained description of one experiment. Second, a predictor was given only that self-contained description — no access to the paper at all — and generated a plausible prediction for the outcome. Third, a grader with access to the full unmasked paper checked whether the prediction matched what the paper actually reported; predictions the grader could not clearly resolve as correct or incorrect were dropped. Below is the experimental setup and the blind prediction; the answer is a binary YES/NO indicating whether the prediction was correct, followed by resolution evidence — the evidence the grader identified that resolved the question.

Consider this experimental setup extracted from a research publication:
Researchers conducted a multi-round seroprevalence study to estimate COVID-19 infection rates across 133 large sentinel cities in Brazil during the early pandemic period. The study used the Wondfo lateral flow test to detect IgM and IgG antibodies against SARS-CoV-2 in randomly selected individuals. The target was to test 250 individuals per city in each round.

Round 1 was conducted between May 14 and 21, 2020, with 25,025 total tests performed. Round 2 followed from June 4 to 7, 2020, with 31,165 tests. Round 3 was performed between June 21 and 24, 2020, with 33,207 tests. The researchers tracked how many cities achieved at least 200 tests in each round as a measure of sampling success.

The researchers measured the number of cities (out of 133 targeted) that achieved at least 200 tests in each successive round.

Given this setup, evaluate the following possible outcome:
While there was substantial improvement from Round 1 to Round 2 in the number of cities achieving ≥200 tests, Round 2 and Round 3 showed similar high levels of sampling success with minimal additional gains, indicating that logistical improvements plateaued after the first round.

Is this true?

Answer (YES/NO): NO